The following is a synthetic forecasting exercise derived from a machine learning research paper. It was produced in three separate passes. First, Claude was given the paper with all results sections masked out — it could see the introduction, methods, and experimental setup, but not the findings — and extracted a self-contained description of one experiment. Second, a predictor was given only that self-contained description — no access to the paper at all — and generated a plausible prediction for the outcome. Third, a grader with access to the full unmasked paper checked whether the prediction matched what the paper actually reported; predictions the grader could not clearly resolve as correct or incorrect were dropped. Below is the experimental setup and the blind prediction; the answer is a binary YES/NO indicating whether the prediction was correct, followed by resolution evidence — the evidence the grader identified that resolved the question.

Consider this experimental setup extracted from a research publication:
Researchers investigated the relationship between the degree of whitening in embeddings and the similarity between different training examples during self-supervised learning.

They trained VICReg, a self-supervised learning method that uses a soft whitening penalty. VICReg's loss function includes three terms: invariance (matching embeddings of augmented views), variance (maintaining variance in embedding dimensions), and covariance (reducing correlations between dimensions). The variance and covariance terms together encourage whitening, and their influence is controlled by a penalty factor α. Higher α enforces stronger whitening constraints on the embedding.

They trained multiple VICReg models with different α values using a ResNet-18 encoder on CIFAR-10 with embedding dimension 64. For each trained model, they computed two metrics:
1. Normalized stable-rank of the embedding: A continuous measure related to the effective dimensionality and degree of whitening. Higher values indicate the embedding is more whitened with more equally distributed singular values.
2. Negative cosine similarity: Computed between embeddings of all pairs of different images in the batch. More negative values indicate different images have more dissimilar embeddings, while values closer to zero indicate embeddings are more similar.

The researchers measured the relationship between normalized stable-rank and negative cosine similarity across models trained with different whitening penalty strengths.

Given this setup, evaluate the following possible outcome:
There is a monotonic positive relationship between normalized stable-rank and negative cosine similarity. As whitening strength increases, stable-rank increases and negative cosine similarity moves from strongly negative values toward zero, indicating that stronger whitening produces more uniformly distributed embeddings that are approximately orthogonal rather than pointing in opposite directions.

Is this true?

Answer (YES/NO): NO